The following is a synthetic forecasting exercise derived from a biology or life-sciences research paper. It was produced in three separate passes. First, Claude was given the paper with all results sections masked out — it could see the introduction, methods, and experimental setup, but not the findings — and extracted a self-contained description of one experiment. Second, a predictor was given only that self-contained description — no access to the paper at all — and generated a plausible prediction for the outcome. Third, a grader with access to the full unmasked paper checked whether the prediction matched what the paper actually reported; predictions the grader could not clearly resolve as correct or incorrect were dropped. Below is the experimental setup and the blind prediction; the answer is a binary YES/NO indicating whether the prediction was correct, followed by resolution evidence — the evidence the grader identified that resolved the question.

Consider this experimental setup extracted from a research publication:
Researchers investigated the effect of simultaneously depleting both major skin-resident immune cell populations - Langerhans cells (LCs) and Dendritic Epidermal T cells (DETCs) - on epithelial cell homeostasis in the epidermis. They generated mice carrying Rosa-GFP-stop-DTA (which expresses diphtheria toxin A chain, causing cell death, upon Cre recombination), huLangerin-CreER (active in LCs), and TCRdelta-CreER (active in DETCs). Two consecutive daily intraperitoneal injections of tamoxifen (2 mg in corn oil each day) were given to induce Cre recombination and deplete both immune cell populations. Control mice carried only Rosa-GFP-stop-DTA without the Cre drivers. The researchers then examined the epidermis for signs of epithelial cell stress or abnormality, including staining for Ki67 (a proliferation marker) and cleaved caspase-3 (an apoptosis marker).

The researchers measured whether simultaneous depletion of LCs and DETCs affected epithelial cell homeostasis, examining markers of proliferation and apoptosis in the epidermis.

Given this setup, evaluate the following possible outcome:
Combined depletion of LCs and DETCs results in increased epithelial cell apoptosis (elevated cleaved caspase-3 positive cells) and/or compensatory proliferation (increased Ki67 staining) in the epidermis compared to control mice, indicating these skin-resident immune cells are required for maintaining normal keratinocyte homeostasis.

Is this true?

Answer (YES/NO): NO